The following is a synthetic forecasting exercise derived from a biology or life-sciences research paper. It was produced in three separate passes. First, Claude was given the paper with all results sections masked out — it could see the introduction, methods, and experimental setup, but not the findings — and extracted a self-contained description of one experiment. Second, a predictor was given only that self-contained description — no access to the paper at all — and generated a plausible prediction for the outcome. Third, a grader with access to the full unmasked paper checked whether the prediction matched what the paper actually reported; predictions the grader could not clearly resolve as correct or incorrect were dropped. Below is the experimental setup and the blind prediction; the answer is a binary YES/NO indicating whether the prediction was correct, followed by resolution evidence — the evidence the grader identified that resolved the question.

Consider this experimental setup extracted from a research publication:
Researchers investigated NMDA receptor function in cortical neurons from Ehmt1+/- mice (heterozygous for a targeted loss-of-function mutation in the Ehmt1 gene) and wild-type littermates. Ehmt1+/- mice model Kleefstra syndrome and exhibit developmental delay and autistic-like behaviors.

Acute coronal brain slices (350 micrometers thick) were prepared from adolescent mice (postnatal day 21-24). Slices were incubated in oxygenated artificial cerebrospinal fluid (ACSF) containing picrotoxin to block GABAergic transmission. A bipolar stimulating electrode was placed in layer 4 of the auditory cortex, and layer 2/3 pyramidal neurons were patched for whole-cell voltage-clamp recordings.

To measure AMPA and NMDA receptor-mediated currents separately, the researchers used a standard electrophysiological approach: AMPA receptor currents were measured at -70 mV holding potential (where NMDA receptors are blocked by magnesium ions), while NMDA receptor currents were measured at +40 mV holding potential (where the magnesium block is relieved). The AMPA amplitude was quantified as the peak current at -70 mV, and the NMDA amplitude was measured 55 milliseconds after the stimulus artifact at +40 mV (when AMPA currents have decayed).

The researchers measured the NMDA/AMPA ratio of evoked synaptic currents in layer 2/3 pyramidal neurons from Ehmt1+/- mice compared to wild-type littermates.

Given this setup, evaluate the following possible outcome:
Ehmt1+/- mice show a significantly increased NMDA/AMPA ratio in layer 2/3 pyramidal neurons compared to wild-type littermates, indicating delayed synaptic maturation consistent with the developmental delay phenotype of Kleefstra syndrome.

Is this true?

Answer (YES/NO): NO